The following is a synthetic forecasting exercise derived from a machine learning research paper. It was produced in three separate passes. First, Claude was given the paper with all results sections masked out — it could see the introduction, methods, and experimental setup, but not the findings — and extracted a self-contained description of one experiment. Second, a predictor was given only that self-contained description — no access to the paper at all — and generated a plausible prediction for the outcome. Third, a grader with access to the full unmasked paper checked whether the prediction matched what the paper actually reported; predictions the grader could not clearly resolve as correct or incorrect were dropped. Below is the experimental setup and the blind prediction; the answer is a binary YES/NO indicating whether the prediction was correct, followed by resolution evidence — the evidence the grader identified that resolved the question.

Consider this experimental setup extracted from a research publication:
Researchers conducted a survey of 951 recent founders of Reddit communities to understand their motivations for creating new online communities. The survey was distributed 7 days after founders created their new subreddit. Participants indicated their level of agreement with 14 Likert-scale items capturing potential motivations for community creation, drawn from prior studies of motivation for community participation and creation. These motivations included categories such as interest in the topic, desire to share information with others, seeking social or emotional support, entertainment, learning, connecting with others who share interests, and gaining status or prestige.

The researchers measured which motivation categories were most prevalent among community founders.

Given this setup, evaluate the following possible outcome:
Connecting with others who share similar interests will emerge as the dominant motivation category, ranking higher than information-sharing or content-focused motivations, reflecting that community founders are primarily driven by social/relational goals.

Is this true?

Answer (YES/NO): NO